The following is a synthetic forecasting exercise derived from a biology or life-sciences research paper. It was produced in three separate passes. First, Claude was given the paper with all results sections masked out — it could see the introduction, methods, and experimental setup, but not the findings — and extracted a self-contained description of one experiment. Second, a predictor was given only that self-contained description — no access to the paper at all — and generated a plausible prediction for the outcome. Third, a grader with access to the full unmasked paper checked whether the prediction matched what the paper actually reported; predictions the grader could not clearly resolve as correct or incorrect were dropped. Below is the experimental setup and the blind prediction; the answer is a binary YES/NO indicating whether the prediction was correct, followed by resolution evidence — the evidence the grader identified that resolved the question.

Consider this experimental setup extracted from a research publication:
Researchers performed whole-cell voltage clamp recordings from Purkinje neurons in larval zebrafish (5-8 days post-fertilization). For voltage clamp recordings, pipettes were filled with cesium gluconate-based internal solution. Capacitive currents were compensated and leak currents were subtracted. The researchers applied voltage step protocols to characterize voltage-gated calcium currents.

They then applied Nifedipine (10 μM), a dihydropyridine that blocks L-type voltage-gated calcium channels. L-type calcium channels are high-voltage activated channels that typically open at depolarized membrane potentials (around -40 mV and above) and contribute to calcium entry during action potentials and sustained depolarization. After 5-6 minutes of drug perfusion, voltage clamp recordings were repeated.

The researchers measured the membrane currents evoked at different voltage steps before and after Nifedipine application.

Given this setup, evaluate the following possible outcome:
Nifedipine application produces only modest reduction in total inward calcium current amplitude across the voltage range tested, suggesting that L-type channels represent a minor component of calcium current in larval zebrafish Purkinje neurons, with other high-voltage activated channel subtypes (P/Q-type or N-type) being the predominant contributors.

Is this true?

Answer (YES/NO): NO